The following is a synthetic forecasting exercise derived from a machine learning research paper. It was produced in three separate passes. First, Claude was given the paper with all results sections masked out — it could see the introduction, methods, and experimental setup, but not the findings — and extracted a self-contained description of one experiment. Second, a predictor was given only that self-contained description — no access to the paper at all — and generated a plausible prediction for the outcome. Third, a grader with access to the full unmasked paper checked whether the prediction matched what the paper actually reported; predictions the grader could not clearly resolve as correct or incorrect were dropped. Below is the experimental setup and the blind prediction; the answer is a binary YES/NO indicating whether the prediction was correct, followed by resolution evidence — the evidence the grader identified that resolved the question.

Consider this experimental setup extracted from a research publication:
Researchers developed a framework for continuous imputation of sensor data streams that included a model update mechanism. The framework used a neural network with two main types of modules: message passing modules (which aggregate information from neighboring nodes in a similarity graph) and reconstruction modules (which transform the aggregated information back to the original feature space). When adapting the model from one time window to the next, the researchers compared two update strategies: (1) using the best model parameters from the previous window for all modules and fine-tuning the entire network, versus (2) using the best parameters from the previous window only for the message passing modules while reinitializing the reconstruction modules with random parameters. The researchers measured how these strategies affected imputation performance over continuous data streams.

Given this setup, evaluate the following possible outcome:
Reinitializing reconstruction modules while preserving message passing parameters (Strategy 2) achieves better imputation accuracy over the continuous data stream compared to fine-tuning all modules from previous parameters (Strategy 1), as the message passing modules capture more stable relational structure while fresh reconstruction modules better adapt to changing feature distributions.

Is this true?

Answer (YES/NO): YES